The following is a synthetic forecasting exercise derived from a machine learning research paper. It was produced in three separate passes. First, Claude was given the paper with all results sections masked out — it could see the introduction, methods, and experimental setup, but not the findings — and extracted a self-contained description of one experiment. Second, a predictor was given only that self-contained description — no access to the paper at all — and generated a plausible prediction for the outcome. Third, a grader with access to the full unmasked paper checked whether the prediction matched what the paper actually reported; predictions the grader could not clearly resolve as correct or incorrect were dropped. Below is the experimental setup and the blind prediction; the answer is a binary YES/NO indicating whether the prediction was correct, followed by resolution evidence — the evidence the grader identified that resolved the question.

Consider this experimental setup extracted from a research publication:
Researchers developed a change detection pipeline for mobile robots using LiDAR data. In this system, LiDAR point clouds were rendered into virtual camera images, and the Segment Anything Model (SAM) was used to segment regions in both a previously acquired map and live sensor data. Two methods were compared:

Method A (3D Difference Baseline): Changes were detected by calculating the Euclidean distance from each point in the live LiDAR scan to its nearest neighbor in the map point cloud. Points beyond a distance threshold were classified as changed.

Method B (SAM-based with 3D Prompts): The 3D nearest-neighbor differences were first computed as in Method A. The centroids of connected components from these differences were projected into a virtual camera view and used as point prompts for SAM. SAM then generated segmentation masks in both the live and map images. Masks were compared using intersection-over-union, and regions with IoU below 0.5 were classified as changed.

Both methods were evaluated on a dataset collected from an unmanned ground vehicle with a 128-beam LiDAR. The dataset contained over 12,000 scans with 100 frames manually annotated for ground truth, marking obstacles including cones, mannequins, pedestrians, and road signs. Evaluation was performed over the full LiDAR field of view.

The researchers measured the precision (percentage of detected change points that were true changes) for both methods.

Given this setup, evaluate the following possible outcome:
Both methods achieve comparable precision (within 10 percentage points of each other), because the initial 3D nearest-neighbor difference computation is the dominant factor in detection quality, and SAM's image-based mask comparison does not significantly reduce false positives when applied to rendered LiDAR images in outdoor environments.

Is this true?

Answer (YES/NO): YES